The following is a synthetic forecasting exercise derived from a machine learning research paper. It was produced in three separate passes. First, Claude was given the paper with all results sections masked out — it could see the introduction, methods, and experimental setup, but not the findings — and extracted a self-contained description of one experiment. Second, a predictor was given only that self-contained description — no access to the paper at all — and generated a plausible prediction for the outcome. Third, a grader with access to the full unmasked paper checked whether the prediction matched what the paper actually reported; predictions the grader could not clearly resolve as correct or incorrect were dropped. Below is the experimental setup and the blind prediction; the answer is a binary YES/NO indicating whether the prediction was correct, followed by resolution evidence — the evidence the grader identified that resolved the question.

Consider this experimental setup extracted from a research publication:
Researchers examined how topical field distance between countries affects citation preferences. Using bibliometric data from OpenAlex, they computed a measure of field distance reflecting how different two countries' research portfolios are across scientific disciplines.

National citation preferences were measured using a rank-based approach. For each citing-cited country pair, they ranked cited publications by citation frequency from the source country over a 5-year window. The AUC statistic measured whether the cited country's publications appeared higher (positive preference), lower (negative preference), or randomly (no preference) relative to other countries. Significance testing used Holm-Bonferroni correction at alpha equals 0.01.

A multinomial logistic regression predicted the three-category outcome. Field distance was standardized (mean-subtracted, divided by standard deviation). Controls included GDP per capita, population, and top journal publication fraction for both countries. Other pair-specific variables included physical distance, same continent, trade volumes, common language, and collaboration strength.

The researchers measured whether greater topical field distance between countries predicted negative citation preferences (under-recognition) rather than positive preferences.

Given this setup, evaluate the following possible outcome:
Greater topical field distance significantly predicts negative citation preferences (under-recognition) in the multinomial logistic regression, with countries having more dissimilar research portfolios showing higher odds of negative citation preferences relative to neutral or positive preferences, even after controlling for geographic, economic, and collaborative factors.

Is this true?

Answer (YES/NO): NO